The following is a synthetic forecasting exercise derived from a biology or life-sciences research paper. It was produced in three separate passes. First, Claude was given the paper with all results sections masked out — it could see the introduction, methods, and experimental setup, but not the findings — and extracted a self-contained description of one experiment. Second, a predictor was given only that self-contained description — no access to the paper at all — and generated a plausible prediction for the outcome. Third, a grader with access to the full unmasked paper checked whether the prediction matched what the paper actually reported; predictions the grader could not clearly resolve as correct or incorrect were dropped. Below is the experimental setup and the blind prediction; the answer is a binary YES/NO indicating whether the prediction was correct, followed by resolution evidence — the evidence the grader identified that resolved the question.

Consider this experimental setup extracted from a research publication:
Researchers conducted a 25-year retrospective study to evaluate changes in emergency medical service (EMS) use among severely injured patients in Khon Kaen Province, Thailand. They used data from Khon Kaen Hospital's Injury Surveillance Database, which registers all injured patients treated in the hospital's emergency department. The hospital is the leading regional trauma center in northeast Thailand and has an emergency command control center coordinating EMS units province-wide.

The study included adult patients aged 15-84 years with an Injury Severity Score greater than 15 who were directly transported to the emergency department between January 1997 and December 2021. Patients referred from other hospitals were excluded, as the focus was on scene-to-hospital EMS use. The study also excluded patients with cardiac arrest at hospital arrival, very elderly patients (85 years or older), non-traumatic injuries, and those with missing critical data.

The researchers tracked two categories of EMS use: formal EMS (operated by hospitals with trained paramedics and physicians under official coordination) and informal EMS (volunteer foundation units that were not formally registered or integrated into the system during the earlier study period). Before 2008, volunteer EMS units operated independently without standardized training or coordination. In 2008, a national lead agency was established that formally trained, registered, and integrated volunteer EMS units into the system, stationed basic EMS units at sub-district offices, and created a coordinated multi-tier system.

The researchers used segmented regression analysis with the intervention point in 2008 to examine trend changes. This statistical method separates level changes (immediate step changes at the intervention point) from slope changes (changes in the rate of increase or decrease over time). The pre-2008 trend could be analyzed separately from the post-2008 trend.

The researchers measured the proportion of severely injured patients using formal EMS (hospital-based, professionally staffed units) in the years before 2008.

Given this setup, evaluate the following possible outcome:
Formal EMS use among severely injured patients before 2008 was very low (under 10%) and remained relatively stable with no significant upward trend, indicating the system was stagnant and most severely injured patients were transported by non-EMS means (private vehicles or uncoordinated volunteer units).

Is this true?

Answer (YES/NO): NO